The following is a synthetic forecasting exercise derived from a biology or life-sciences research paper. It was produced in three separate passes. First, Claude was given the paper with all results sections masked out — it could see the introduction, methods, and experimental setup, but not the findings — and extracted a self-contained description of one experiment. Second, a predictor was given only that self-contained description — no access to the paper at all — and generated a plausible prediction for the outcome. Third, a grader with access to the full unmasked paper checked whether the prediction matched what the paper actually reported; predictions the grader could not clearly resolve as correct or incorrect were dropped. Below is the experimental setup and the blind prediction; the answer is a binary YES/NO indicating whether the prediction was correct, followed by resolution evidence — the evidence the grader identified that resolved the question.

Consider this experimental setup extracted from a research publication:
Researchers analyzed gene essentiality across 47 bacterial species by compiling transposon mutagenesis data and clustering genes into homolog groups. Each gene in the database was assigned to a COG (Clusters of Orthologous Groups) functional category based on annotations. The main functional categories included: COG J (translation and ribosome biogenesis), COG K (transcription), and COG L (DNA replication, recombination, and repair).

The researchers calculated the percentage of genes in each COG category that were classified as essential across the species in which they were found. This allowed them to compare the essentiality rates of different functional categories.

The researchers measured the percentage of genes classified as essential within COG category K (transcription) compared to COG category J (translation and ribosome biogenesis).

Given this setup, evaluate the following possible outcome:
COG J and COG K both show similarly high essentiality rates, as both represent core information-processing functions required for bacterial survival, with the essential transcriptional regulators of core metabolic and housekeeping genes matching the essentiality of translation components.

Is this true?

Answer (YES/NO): NO